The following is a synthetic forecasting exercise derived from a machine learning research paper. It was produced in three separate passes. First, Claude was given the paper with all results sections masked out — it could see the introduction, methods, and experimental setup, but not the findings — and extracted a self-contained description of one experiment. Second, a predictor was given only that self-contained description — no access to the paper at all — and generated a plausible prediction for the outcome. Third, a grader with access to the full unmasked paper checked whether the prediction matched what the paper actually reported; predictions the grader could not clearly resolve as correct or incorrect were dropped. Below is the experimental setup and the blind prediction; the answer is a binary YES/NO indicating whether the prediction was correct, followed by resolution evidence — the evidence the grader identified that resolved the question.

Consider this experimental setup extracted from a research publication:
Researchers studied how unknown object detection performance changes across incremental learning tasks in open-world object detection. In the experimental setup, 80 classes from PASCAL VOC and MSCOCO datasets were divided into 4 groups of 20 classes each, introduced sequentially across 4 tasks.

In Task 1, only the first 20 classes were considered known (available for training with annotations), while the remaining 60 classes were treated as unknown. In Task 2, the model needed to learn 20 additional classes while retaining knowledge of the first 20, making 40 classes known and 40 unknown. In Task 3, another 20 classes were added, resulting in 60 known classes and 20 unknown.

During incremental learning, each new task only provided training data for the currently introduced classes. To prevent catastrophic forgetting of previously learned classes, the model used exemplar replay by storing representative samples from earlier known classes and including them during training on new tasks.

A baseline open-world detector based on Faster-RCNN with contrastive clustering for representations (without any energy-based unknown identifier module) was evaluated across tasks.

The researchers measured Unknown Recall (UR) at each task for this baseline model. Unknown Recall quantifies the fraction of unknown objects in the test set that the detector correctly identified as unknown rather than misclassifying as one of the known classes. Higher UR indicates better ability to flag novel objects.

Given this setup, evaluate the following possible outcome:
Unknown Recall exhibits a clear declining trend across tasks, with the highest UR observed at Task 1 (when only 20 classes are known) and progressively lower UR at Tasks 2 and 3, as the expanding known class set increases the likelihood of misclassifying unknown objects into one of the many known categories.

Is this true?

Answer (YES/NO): NO